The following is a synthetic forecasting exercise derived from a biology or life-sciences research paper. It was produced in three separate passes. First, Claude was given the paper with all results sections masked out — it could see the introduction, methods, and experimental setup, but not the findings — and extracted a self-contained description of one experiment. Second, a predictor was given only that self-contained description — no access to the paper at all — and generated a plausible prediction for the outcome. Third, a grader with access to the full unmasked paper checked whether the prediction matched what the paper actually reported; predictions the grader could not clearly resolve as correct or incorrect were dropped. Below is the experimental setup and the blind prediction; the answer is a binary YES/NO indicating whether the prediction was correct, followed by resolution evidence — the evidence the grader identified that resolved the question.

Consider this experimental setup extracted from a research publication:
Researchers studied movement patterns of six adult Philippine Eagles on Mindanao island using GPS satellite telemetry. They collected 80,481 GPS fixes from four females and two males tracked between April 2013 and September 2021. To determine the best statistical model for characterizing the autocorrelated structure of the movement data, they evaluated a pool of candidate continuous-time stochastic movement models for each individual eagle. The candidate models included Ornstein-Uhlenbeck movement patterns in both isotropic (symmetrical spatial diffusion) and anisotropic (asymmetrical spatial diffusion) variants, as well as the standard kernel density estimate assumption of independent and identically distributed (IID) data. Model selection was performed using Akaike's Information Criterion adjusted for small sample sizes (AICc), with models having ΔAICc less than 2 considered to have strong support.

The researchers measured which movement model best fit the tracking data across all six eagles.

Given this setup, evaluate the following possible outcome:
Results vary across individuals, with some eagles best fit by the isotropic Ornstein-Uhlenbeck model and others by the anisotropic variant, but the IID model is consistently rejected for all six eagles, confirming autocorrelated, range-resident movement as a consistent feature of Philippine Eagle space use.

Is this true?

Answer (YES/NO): NO